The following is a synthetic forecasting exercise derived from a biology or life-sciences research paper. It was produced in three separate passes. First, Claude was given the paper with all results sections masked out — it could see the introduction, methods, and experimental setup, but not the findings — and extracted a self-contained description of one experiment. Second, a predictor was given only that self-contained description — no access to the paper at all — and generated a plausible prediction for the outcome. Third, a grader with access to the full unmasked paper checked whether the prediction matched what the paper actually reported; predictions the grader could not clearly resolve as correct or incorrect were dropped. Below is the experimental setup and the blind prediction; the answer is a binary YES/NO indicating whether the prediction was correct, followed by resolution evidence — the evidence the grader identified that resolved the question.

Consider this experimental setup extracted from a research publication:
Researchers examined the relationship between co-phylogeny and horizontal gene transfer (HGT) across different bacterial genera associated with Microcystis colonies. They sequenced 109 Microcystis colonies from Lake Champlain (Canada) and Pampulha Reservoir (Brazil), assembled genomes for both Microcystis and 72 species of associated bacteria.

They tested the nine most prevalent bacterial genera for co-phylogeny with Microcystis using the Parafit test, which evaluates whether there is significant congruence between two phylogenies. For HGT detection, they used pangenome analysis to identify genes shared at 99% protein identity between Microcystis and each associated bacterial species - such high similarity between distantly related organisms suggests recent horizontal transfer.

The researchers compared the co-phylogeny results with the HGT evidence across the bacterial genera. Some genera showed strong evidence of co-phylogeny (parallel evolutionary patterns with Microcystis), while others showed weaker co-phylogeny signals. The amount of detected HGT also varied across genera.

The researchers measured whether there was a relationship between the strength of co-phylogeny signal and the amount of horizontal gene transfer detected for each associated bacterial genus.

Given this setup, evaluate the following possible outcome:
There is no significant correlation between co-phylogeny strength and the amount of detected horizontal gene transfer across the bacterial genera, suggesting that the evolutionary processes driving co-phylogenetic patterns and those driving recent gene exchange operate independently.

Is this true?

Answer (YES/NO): NO